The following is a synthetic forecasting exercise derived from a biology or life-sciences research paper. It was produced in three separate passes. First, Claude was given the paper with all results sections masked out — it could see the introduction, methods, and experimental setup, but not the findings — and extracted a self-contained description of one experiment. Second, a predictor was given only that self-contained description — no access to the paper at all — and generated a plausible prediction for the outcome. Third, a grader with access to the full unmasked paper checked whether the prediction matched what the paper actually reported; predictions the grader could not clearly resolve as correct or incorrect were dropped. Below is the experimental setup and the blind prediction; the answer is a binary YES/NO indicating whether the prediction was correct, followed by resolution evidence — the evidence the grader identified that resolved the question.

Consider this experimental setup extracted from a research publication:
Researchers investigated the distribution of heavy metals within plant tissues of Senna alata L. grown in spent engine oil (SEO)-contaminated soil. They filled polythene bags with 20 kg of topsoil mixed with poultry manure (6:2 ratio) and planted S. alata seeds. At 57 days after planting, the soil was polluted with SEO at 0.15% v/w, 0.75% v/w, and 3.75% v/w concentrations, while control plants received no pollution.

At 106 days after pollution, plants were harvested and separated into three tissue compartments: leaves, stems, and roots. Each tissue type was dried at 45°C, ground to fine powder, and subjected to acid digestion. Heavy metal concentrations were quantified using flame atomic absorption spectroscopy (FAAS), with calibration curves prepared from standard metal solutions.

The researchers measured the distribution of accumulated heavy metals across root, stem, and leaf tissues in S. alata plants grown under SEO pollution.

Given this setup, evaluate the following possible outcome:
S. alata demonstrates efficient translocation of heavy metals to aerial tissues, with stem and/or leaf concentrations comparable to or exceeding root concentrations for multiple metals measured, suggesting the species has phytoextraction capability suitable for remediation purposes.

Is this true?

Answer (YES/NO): YES